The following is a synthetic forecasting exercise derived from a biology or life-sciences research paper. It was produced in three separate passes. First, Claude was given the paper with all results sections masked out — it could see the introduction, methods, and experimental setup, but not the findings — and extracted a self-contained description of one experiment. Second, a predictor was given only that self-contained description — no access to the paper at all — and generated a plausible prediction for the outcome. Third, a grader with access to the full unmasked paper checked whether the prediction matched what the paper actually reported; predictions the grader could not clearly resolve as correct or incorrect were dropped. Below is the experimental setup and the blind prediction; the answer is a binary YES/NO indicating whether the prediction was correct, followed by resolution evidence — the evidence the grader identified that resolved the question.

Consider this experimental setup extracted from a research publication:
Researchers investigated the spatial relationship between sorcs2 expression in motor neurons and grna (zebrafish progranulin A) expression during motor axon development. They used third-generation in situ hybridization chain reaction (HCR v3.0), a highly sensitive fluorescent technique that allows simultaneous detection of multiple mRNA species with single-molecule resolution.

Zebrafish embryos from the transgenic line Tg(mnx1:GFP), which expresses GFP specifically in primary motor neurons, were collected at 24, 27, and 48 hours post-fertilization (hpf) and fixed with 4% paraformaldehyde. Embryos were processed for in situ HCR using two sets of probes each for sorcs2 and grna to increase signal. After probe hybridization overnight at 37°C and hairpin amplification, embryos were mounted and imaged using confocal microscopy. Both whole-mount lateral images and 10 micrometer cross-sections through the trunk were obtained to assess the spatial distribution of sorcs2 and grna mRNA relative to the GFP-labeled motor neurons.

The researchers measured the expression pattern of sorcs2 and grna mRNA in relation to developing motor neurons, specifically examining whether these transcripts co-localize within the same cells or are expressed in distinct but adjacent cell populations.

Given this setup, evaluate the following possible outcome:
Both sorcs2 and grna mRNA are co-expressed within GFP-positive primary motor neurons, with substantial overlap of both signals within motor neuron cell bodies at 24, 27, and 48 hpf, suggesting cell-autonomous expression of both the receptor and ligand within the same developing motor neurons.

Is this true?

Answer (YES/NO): NO